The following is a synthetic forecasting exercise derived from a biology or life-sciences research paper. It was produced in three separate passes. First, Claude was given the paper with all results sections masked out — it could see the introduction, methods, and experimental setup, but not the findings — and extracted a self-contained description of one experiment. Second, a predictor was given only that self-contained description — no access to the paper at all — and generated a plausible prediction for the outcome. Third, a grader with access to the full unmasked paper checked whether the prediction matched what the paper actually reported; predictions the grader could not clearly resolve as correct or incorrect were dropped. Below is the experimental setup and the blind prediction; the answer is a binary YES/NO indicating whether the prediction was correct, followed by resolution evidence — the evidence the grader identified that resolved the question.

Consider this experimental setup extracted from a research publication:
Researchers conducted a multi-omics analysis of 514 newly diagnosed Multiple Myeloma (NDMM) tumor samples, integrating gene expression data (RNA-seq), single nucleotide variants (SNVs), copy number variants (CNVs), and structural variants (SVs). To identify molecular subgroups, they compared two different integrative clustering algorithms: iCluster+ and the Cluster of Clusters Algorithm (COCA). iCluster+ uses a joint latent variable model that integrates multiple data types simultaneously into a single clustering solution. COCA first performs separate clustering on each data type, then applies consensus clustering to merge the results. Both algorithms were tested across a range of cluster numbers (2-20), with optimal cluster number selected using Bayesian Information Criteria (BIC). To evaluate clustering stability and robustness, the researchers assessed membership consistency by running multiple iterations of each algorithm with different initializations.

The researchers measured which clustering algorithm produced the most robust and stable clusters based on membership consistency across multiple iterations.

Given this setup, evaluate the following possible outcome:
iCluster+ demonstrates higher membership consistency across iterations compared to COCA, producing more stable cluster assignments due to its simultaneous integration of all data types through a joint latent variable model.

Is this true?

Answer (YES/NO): YES